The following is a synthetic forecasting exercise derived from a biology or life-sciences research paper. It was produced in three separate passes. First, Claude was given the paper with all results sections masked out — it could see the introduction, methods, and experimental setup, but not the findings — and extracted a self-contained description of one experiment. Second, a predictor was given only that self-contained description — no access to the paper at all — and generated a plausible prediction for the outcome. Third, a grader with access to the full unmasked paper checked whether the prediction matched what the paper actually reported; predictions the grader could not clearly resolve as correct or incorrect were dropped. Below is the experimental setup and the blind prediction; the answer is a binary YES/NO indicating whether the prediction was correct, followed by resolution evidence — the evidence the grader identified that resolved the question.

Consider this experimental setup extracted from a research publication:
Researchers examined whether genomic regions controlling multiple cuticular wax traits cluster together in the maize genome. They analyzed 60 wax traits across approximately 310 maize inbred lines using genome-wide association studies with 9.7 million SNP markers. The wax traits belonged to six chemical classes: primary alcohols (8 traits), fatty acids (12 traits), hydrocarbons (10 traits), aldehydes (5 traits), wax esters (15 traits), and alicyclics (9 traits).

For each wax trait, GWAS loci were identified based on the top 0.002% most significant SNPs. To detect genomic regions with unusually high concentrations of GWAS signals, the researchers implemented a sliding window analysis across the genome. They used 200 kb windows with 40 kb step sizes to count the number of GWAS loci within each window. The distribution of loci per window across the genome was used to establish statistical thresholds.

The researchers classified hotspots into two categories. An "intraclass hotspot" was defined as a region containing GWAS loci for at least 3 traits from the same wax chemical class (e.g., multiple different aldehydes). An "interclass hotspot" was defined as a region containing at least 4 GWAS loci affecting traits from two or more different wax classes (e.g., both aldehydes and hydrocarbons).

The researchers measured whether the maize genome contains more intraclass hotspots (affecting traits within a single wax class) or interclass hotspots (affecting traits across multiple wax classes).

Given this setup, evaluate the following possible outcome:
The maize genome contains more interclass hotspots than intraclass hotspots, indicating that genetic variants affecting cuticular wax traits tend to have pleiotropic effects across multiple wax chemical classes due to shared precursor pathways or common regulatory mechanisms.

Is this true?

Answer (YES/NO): NO